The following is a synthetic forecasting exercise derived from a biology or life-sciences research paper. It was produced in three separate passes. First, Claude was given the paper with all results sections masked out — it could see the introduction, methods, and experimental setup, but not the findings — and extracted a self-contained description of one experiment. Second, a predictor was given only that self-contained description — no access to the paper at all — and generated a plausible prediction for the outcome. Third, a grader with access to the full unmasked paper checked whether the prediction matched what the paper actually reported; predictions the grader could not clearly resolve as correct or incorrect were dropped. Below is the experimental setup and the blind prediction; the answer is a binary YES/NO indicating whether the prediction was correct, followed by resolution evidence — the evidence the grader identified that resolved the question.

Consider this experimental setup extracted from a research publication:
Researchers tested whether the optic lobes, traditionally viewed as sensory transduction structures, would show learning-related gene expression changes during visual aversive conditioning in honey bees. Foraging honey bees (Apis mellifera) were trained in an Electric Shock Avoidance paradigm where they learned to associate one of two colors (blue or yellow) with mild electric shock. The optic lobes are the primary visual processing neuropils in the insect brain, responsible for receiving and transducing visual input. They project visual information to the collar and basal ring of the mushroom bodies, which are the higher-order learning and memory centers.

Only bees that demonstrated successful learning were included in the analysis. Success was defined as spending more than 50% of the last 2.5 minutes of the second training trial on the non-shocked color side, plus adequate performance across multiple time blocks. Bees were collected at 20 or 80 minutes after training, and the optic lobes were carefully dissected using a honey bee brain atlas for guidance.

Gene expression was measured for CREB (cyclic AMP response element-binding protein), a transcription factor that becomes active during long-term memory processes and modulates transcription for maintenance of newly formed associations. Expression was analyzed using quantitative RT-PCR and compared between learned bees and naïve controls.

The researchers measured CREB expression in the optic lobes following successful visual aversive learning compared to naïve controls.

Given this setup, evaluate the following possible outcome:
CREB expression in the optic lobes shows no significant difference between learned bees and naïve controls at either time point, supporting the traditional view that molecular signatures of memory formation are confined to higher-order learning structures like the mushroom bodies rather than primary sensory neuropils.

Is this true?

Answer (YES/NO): NO